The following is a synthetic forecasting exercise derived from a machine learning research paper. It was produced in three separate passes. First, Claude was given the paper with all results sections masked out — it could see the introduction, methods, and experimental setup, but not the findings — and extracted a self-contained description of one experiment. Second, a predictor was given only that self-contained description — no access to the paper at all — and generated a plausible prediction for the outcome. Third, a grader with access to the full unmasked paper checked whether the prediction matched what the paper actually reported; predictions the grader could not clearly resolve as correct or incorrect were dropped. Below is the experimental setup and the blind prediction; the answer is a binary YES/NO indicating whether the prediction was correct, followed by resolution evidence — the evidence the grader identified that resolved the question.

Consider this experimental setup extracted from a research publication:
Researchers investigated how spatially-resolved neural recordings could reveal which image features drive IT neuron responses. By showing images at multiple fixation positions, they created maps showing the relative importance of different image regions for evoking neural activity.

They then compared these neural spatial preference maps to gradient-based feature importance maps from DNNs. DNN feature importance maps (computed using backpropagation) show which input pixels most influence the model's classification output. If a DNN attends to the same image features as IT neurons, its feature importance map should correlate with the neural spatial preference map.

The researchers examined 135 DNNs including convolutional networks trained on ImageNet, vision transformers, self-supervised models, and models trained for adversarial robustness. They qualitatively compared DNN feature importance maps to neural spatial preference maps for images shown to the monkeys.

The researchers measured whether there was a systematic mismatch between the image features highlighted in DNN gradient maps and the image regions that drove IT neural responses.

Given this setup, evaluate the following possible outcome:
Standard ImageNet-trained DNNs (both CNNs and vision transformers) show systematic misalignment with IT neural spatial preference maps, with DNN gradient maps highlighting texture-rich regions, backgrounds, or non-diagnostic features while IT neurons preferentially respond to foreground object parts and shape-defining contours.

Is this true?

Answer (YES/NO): YES